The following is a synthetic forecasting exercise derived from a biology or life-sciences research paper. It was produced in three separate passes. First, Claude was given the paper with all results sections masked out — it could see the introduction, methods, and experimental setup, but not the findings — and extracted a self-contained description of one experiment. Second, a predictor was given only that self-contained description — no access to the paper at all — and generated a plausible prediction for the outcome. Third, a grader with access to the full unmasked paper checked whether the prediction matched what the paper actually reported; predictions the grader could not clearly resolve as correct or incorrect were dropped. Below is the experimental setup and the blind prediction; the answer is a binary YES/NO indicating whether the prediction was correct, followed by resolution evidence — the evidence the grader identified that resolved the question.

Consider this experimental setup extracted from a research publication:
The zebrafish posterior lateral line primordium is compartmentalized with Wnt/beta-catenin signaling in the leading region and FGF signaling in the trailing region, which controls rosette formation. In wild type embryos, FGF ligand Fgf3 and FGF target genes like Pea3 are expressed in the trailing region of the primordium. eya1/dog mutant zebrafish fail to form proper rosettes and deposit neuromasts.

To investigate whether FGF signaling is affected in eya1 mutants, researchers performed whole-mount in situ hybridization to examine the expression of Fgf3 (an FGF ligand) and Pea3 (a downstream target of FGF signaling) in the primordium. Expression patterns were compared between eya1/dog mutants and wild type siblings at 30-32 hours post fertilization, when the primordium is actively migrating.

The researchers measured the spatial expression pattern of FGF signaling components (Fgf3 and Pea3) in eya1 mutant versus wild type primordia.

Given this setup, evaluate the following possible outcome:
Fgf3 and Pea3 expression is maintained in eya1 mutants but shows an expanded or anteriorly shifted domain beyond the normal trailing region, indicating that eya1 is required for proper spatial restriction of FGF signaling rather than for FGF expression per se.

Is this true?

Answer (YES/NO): NO